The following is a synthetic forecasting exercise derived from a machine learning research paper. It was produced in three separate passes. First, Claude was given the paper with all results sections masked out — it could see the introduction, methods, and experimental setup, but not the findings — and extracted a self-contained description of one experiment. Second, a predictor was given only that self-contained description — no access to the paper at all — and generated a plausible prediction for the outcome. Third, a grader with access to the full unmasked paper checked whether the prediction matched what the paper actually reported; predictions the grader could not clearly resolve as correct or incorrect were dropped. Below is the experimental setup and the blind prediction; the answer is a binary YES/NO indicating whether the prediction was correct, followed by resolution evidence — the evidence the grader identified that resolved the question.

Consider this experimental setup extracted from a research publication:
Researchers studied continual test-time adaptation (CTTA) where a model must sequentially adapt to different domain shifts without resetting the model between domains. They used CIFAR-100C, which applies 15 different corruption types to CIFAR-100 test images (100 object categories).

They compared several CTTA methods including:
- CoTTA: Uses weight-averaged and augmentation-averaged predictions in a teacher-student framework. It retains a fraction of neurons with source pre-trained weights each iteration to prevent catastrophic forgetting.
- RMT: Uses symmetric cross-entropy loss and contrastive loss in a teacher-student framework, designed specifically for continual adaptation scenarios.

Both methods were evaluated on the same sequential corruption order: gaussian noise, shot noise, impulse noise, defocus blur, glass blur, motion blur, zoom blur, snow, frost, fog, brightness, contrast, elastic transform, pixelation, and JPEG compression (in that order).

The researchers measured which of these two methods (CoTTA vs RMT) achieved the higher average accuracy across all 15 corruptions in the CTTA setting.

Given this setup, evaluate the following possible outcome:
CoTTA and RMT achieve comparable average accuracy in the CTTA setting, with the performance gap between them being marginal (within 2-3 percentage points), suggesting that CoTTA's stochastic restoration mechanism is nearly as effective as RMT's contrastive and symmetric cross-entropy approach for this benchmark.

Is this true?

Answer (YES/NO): YES